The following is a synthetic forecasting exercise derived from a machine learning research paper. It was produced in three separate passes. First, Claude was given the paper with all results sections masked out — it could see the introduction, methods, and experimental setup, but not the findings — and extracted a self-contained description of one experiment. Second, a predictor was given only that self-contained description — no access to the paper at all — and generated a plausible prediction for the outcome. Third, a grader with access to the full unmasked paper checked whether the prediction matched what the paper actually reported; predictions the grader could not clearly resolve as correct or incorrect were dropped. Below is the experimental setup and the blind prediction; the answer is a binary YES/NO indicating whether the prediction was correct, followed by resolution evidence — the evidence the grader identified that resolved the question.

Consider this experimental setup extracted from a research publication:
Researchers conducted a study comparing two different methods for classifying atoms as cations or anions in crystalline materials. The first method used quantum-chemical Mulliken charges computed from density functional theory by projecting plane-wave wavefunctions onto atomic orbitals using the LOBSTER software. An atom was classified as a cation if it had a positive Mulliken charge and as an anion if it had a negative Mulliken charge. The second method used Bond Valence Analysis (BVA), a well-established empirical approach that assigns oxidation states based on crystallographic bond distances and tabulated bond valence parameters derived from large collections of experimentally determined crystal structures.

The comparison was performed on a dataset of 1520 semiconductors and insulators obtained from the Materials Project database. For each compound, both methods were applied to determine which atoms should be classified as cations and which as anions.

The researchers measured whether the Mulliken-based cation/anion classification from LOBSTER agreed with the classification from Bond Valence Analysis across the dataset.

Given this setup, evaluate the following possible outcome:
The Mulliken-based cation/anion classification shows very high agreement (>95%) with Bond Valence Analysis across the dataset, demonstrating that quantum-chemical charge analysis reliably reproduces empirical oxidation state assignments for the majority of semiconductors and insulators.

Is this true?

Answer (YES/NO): YES